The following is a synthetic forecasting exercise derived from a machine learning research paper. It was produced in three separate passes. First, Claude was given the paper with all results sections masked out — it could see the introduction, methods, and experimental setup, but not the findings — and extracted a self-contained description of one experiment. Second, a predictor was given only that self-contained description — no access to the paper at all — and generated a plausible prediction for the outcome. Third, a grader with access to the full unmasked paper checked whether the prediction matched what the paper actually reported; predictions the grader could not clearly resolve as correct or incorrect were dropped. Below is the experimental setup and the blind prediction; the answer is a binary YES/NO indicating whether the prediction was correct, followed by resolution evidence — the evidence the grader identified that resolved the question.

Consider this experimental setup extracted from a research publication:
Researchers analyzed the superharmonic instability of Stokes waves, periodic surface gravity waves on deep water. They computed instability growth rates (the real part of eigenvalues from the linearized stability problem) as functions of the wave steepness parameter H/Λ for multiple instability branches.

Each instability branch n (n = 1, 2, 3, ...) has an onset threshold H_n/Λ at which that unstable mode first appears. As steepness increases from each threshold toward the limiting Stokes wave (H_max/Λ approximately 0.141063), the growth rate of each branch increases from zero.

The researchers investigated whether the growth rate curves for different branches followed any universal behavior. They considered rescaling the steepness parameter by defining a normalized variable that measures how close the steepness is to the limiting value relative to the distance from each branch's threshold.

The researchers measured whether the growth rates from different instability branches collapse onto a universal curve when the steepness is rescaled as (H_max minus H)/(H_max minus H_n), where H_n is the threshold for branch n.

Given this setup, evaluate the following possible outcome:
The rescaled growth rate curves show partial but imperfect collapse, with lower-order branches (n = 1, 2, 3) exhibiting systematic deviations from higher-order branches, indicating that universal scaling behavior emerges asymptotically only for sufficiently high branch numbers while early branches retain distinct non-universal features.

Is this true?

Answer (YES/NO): NO